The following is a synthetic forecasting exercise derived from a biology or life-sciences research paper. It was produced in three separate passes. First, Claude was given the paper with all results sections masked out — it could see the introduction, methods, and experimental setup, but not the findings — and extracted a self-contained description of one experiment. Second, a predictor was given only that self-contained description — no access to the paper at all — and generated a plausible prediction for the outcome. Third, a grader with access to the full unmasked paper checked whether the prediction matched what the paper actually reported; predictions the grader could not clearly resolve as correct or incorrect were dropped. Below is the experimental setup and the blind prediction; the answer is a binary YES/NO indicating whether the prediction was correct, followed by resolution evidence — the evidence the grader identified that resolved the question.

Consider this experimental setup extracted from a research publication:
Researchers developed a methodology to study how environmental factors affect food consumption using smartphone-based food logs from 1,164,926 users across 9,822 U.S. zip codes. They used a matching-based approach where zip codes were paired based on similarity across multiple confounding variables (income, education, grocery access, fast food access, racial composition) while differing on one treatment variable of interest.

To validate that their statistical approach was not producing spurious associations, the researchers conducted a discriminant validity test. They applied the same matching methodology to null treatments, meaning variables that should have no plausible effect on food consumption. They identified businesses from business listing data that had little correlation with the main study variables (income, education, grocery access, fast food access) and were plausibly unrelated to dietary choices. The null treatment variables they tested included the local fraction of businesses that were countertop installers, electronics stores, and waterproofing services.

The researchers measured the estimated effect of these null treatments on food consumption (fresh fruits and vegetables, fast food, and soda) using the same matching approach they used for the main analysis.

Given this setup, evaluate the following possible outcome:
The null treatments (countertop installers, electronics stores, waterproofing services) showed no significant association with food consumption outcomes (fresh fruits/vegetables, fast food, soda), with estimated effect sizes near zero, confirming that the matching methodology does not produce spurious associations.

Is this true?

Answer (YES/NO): YES